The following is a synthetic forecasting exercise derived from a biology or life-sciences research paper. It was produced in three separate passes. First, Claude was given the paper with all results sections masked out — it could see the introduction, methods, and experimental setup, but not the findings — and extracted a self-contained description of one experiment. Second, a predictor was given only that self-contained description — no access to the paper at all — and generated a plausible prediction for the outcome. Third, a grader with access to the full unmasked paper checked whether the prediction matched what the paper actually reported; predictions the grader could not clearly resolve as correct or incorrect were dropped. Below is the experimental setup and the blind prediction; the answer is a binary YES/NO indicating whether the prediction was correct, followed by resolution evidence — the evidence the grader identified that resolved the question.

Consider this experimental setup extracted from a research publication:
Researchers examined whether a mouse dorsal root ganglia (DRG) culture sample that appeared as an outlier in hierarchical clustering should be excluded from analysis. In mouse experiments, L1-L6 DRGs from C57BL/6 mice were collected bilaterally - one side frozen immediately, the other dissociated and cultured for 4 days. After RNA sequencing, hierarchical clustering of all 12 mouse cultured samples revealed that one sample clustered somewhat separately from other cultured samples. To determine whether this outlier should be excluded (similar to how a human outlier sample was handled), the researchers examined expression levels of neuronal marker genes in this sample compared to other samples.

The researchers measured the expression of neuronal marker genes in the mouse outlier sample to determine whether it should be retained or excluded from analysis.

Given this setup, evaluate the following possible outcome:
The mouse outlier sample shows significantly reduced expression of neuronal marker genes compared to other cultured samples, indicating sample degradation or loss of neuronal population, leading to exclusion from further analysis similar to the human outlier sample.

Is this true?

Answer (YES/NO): NO